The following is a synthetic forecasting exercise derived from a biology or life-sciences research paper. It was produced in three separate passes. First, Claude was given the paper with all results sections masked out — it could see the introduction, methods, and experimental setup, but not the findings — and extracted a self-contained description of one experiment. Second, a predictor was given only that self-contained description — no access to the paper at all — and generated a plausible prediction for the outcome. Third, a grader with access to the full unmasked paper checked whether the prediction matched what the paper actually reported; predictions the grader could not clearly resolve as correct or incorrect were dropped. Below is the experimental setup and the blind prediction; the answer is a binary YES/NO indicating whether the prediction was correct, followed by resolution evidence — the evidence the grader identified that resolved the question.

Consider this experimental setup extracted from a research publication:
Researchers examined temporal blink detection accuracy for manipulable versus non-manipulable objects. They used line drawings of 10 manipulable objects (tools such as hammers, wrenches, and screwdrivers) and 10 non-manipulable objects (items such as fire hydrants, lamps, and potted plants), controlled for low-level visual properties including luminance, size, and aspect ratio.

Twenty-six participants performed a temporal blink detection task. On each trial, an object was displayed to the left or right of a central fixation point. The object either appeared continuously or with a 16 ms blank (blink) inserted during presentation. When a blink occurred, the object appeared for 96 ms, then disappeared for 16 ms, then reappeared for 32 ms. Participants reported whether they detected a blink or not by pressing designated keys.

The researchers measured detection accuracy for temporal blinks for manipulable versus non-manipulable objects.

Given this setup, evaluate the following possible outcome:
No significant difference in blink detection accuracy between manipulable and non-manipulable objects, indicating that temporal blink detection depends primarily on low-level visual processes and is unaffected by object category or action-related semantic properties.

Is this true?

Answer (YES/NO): NO